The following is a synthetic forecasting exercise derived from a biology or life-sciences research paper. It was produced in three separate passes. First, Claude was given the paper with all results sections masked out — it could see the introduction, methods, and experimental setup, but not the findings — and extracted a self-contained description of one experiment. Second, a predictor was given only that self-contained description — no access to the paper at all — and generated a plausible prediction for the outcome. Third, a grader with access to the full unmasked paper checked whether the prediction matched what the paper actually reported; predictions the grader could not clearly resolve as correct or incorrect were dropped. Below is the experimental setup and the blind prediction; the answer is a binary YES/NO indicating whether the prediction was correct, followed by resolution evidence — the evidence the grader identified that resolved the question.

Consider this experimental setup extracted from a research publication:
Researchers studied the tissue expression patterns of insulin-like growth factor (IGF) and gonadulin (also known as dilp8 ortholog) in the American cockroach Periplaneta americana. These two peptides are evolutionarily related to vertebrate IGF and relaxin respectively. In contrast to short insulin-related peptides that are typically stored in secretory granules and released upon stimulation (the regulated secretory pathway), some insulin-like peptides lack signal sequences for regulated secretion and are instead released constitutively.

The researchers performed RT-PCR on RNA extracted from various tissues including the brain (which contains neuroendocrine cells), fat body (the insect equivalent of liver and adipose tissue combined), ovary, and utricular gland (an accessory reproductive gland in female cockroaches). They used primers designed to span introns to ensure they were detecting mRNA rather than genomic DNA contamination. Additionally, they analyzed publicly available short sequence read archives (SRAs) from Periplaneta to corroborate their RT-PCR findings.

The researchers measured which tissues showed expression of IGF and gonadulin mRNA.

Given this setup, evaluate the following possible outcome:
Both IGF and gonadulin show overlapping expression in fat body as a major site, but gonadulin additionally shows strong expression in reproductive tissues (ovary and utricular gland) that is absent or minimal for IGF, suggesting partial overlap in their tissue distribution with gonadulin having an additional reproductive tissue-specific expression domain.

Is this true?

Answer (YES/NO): NO